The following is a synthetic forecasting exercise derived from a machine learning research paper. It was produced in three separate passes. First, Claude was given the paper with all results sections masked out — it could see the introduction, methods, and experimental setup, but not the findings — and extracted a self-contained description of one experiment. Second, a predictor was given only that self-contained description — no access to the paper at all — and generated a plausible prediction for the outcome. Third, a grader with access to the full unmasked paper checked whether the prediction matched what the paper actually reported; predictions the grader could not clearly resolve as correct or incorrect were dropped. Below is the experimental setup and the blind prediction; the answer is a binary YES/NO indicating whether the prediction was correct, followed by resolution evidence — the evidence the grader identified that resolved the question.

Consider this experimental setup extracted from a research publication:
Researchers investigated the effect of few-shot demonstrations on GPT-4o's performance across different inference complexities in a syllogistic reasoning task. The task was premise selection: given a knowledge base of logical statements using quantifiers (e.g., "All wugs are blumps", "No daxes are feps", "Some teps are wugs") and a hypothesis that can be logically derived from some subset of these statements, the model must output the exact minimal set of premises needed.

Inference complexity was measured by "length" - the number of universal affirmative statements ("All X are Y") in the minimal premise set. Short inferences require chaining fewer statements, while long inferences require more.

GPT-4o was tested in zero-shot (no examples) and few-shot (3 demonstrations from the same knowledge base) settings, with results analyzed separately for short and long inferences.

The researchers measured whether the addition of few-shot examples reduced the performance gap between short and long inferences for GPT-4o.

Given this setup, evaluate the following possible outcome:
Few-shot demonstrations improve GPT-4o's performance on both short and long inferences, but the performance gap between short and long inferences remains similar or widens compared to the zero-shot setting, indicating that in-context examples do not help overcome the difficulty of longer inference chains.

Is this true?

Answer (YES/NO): YES